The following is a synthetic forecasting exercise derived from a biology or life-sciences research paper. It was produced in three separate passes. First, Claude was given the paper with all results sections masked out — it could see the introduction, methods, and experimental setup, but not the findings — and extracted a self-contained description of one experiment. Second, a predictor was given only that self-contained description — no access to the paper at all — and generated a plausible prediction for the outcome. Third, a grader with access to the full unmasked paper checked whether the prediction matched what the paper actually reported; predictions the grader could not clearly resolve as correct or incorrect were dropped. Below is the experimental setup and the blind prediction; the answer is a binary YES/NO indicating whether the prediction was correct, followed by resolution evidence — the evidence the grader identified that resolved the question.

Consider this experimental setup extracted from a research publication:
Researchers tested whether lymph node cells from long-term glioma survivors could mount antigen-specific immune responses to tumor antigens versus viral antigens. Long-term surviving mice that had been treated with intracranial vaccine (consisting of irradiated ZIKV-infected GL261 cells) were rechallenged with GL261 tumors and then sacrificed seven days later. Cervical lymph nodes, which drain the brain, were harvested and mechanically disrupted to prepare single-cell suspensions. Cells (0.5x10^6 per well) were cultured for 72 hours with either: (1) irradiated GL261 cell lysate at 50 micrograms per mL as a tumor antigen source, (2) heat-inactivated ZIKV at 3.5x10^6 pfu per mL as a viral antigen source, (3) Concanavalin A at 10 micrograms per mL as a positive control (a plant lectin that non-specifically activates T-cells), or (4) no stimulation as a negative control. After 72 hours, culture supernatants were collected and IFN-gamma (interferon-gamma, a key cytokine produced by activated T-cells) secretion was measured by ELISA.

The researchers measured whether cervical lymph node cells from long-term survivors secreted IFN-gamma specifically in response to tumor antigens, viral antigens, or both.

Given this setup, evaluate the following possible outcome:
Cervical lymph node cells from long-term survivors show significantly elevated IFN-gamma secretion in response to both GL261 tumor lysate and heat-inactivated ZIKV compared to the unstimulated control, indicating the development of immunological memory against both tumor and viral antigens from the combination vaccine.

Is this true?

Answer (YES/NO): NO